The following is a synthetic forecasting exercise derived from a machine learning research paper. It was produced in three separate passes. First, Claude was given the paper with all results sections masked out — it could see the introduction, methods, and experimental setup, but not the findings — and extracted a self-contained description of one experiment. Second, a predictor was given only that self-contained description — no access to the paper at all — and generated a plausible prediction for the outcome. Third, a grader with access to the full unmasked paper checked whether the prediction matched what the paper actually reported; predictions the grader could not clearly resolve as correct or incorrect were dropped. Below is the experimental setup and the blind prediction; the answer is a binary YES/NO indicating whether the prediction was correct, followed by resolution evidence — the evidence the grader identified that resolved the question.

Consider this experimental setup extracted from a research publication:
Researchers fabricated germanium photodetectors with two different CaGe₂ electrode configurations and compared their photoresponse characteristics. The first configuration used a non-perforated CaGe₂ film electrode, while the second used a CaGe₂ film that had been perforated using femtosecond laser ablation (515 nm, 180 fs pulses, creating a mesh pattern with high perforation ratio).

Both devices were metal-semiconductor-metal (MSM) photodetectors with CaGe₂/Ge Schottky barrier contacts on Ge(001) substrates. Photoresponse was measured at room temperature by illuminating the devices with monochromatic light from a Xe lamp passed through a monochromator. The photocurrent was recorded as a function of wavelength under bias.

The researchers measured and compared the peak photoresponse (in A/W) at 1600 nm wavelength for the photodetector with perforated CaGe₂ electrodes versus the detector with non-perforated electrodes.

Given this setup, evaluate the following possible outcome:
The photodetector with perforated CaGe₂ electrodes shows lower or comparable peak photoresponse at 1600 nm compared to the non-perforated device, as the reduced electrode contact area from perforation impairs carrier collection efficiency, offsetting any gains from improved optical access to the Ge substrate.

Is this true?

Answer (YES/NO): NO